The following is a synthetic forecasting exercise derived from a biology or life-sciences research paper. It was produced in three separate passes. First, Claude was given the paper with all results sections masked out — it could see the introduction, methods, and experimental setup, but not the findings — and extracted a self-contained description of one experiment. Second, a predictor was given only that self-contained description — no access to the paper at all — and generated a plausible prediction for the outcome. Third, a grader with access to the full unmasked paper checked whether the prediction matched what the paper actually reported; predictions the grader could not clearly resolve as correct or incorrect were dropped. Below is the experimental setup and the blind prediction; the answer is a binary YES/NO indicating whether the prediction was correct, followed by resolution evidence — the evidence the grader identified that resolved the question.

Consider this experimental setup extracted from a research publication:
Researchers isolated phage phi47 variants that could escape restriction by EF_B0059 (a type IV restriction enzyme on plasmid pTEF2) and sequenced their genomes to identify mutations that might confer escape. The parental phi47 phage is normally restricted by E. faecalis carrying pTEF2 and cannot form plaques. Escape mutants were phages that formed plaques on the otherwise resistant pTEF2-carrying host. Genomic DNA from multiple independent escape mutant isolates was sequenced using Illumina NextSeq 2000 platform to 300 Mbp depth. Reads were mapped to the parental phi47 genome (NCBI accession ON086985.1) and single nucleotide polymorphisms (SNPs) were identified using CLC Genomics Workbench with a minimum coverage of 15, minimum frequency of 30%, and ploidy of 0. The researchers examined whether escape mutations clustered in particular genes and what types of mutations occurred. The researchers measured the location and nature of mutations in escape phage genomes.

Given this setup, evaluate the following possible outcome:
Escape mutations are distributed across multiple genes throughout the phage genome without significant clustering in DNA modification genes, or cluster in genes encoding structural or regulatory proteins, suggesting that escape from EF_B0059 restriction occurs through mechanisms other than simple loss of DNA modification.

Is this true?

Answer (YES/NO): NO